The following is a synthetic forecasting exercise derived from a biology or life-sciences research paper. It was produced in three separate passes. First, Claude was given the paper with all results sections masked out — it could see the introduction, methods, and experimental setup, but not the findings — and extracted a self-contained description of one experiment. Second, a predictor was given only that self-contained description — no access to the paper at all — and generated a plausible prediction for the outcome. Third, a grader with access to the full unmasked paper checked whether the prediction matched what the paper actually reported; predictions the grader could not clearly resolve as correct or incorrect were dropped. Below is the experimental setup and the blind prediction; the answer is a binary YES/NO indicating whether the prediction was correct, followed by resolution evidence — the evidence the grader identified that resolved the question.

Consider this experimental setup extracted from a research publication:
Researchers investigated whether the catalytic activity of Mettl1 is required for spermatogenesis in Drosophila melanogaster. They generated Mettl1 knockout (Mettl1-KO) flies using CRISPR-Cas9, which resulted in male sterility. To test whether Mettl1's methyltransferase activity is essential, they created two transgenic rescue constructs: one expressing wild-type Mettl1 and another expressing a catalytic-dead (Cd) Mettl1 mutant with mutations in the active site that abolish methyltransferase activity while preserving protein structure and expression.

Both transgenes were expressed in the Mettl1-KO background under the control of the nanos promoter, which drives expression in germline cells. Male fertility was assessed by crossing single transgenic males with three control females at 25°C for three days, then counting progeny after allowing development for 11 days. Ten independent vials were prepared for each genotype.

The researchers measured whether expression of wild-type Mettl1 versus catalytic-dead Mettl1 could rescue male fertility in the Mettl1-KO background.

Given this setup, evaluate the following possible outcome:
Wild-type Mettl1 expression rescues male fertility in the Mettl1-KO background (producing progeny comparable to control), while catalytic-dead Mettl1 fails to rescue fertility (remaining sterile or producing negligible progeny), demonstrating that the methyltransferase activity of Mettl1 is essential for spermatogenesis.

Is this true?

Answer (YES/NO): YES